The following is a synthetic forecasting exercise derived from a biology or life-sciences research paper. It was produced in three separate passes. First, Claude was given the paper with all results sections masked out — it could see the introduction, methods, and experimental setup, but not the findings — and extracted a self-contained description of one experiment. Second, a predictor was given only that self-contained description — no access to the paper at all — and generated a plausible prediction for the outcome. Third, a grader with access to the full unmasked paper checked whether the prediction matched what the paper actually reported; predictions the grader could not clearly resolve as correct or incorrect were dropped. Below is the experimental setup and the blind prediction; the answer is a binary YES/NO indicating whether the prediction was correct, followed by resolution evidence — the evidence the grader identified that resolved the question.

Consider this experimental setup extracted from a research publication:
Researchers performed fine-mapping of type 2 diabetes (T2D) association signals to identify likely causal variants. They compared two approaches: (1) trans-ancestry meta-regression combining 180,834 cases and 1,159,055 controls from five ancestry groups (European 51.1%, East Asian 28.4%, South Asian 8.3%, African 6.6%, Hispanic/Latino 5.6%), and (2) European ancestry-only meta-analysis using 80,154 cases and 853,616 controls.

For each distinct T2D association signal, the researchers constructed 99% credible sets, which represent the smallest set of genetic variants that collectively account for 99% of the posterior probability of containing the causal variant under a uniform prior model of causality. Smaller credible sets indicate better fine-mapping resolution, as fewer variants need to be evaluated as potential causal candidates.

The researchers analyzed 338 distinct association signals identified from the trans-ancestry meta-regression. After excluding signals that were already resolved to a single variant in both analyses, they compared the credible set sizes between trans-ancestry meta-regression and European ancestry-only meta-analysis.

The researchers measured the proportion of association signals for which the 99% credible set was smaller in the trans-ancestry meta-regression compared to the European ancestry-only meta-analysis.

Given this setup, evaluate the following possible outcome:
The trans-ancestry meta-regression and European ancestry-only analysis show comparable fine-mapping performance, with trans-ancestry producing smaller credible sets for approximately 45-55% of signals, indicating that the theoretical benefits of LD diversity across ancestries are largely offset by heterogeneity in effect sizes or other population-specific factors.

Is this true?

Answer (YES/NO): NO